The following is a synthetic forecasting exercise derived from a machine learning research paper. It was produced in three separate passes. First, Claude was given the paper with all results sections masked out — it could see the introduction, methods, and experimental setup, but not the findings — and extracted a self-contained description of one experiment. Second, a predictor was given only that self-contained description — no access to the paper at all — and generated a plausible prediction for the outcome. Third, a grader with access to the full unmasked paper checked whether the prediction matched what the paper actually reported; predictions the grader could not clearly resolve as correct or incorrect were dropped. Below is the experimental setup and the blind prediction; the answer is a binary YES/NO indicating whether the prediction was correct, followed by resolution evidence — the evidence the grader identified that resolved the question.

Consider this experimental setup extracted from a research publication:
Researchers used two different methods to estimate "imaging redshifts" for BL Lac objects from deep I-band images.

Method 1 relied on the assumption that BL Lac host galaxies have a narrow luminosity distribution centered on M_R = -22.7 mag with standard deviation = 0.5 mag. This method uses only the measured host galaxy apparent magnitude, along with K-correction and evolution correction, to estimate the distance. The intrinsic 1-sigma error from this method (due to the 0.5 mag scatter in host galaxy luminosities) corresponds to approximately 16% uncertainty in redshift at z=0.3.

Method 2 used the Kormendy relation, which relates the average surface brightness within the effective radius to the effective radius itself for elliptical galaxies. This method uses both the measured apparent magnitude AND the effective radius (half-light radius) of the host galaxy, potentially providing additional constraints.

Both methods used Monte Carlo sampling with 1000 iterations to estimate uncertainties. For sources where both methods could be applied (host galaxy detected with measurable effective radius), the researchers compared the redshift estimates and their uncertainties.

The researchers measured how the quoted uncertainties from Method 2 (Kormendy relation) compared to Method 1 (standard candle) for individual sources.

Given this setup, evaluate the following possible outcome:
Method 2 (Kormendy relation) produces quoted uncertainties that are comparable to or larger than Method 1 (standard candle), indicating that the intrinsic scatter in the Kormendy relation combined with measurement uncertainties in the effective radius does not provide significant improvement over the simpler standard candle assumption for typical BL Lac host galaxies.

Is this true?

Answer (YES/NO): NO